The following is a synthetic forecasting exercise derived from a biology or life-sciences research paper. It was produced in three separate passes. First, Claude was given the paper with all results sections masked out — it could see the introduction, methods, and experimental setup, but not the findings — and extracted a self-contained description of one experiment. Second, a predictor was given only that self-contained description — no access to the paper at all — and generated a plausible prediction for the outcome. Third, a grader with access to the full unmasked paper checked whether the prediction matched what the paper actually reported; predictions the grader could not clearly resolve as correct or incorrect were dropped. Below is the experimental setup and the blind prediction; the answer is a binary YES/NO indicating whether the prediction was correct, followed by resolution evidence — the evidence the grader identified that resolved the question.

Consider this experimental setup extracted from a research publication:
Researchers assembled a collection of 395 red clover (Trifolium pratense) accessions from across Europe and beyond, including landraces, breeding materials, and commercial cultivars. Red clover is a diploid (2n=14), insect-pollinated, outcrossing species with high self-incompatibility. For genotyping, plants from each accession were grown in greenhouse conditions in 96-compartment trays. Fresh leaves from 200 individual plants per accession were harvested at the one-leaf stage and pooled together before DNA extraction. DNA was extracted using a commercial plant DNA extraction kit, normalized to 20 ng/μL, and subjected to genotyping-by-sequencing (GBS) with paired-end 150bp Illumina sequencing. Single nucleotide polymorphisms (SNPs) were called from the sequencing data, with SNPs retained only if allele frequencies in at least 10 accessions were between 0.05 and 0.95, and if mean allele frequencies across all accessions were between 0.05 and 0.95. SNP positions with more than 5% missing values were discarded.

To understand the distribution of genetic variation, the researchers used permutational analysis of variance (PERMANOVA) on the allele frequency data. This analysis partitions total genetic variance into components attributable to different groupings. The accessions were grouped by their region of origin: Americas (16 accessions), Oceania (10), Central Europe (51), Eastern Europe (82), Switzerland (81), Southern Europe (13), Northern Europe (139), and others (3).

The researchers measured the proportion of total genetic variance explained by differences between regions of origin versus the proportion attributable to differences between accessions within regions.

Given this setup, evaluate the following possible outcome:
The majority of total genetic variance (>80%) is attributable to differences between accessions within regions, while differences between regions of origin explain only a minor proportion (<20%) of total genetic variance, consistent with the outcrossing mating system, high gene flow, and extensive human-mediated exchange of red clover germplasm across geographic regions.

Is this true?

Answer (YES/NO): YES